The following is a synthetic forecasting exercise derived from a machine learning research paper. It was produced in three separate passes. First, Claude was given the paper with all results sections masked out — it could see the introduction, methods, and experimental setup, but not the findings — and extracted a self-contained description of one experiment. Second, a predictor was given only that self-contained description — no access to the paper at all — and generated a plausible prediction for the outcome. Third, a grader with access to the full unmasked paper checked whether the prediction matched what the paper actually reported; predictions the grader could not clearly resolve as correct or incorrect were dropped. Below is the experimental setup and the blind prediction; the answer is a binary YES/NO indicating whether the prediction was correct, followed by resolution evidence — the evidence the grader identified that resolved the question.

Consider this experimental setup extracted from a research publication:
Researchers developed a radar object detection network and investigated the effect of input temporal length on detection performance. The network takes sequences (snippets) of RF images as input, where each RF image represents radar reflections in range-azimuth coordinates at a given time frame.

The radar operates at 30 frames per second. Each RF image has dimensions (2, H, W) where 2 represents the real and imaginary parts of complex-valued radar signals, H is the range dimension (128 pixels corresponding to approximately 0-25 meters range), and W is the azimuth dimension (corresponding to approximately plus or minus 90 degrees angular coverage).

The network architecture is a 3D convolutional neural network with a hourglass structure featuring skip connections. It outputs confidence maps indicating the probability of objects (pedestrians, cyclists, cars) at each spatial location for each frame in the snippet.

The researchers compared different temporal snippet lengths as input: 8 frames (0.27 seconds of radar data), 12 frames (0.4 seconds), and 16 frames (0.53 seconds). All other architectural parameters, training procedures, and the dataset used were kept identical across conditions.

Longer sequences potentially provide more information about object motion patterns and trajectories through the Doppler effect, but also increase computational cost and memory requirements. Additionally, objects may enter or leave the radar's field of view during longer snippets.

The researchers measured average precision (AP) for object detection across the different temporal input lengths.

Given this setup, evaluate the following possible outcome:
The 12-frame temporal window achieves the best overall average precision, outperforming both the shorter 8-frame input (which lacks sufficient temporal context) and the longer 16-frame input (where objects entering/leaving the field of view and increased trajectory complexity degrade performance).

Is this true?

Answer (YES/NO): NO